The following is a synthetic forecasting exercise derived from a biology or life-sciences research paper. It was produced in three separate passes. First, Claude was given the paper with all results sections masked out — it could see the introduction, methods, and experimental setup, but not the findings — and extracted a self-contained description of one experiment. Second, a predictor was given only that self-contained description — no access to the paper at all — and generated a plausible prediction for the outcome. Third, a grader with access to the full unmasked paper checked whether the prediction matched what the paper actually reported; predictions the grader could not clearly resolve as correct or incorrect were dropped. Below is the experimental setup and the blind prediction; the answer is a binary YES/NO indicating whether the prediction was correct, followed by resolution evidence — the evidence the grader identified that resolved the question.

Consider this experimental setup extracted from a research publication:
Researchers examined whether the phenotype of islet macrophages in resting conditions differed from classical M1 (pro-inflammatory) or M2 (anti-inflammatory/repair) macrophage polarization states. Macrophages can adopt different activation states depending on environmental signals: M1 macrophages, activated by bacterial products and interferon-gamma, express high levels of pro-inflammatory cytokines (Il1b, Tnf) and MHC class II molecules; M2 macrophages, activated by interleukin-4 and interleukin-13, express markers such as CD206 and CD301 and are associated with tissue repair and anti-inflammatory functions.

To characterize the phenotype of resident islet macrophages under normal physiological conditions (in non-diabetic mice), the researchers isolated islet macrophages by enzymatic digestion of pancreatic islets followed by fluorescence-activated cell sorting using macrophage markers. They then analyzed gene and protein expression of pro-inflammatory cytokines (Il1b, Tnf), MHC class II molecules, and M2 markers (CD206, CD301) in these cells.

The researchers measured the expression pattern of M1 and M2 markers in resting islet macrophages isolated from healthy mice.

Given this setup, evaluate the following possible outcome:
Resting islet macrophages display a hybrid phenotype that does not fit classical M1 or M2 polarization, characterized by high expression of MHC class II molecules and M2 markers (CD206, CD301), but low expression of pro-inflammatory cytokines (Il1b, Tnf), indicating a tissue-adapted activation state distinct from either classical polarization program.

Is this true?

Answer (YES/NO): NO